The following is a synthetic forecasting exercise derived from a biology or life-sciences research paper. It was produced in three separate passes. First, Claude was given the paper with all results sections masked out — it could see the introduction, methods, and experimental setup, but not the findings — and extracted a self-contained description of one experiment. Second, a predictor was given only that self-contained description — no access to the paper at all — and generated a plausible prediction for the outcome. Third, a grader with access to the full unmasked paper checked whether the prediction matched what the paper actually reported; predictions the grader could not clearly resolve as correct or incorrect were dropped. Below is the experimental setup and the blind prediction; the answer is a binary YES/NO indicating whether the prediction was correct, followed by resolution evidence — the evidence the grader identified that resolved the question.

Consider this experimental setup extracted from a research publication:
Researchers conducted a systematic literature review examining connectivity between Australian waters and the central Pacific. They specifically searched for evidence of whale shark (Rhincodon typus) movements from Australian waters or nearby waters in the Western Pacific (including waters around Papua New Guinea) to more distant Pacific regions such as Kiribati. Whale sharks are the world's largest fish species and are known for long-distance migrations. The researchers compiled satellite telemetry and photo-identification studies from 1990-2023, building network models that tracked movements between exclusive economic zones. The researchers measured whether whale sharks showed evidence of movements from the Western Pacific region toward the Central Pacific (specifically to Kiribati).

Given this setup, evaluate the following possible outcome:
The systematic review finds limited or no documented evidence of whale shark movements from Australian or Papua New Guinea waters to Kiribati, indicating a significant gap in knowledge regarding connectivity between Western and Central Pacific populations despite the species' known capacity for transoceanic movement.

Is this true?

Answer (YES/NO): NO